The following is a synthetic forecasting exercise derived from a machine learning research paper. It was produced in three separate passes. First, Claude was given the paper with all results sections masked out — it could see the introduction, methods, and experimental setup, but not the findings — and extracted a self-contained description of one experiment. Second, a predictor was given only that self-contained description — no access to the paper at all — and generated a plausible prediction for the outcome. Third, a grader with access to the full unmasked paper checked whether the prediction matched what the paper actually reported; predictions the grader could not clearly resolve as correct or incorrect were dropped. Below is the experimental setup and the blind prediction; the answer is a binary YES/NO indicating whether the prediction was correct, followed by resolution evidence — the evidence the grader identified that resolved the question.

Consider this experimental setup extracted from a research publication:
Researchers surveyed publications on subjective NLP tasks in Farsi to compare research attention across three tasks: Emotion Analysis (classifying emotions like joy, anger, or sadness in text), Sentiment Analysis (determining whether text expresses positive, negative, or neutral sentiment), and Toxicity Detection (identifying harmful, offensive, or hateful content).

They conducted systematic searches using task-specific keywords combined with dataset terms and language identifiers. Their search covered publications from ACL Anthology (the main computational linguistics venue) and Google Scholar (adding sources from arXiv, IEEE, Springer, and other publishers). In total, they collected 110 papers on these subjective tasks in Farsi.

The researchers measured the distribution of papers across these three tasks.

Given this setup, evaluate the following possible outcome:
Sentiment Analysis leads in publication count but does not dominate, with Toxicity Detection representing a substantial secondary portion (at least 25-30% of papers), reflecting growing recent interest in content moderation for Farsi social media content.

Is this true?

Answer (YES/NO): NO